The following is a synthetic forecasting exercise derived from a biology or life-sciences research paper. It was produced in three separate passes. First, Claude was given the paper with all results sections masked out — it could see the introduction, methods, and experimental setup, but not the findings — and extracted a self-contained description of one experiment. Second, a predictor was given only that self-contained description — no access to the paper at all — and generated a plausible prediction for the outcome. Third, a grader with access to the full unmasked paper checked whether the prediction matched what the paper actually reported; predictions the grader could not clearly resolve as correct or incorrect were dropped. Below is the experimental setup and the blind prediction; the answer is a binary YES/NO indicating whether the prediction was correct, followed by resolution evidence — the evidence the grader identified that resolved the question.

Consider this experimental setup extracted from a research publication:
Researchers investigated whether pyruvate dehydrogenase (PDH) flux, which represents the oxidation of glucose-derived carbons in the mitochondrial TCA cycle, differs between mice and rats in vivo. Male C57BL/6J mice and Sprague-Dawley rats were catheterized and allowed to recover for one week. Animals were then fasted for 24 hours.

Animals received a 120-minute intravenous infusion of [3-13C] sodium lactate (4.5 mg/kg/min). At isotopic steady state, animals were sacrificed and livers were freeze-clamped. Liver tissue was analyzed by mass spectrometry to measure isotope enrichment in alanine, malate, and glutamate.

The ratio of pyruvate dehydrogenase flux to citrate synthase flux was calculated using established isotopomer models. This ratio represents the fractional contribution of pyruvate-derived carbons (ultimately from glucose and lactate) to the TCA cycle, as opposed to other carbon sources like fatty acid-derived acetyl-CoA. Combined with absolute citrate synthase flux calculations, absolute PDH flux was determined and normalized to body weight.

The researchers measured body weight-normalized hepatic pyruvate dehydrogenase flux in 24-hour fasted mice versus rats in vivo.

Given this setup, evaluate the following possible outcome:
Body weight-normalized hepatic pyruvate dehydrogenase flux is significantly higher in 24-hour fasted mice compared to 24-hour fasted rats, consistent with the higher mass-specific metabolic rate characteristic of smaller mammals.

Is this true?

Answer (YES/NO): YES